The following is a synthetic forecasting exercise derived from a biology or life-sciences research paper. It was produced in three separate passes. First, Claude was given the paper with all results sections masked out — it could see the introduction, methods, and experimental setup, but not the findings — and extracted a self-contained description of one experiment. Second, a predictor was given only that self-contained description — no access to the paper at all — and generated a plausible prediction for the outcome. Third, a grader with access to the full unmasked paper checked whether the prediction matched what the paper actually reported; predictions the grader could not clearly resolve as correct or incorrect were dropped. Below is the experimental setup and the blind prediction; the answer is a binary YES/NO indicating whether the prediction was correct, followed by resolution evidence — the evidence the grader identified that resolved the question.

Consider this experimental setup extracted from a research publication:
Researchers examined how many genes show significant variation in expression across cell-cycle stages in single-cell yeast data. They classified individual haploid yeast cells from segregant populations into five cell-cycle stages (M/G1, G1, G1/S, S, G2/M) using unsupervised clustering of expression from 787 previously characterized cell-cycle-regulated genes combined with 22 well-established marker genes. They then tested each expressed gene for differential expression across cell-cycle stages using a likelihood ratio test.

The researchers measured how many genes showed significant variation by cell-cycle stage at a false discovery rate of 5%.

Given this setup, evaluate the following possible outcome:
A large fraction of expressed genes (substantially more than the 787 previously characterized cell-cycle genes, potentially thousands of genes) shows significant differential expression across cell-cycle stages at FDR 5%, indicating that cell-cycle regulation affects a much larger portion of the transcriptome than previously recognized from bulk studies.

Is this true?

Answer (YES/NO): YES